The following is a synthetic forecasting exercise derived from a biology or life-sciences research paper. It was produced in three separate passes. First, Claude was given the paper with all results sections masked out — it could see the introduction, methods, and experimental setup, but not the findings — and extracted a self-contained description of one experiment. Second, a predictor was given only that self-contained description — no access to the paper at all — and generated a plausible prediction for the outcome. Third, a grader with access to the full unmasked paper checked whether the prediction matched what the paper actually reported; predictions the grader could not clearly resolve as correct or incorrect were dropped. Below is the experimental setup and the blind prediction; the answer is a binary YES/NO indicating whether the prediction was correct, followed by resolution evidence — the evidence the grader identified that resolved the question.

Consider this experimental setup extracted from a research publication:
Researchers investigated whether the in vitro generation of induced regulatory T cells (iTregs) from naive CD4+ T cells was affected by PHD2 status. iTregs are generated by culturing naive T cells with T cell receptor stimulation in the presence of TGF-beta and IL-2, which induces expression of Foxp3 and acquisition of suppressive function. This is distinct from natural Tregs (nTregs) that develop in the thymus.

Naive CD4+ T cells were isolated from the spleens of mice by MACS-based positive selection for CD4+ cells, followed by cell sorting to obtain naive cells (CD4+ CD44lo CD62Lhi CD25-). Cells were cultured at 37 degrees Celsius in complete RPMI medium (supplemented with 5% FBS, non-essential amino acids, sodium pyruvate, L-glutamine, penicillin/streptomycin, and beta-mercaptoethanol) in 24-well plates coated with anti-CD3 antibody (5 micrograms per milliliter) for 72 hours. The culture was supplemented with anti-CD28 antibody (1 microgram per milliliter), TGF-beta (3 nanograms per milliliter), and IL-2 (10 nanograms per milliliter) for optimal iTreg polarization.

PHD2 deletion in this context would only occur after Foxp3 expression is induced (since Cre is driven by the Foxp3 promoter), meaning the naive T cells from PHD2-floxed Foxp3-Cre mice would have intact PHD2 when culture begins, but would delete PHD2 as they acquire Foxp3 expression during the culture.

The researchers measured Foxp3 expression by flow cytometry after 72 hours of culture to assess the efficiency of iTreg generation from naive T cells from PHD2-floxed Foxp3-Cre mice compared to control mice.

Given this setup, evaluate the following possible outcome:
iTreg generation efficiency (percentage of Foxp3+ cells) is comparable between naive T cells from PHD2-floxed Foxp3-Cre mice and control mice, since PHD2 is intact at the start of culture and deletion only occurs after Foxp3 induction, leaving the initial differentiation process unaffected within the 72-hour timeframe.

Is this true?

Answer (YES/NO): NO